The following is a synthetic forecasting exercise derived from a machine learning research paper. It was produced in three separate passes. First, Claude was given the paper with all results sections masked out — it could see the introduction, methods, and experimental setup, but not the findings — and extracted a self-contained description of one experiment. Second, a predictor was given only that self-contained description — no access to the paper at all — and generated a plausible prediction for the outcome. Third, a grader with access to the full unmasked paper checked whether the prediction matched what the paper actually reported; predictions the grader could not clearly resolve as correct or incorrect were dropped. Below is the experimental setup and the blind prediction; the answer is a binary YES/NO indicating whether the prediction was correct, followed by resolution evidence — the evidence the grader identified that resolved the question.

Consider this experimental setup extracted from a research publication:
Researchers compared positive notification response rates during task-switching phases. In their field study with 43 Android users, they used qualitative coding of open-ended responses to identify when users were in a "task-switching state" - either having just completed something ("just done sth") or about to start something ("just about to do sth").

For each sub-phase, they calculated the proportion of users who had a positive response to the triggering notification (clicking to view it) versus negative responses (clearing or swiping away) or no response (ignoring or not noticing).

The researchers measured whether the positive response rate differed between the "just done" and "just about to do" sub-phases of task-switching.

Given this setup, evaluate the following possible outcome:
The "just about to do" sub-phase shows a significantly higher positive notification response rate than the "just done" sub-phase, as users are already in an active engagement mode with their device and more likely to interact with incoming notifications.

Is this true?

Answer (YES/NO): NO